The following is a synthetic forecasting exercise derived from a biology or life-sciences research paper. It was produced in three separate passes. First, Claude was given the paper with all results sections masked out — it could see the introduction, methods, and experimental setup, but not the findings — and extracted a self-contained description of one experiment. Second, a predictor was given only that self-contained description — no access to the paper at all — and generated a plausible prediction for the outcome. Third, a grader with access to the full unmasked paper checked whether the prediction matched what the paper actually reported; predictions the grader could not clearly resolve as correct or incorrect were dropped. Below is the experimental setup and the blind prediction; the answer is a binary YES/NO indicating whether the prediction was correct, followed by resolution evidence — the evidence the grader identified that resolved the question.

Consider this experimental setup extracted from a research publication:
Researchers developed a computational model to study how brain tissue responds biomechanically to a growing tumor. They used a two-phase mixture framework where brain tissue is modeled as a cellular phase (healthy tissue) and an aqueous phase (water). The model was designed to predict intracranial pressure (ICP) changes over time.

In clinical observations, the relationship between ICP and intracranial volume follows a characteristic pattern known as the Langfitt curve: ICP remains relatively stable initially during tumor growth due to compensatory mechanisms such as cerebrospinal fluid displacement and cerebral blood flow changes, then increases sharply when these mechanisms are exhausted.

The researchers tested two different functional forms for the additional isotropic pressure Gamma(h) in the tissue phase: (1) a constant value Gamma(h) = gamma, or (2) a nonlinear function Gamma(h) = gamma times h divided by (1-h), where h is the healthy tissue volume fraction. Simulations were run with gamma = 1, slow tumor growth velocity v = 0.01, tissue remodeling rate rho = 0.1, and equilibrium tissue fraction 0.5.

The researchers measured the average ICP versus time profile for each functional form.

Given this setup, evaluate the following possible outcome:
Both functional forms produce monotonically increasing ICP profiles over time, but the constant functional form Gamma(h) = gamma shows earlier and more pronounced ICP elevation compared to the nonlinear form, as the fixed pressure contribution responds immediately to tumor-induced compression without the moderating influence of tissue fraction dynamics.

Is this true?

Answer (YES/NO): NO